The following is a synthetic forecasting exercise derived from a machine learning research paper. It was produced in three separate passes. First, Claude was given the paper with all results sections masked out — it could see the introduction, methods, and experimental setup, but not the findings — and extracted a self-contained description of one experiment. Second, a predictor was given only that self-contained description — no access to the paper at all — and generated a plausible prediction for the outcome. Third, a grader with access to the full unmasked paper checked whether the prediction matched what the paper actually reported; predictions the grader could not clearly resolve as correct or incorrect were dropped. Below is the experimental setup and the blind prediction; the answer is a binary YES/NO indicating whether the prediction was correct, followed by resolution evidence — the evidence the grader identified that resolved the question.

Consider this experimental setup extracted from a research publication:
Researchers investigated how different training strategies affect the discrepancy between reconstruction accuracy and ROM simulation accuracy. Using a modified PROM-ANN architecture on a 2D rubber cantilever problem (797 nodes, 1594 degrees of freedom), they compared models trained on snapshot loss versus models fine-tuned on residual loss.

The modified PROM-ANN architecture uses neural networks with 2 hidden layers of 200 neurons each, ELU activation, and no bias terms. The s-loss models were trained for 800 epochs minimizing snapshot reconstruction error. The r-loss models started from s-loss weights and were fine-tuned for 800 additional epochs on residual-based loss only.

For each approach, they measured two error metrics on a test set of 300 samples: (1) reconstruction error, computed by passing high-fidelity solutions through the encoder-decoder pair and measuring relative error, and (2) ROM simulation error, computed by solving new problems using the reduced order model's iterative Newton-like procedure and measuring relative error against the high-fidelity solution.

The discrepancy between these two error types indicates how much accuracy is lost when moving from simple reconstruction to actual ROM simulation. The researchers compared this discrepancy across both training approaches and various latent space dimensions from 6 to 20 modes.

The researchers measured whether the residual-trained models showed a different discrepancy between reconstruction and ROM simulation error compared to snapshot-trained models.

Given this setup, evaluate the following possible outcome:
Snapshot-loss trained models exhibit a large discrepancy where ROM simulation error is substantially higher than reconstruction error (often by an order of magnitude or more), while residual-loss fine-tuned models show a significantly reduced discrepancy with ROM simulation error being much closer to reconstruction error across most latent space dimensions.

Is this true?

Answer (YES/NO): NO